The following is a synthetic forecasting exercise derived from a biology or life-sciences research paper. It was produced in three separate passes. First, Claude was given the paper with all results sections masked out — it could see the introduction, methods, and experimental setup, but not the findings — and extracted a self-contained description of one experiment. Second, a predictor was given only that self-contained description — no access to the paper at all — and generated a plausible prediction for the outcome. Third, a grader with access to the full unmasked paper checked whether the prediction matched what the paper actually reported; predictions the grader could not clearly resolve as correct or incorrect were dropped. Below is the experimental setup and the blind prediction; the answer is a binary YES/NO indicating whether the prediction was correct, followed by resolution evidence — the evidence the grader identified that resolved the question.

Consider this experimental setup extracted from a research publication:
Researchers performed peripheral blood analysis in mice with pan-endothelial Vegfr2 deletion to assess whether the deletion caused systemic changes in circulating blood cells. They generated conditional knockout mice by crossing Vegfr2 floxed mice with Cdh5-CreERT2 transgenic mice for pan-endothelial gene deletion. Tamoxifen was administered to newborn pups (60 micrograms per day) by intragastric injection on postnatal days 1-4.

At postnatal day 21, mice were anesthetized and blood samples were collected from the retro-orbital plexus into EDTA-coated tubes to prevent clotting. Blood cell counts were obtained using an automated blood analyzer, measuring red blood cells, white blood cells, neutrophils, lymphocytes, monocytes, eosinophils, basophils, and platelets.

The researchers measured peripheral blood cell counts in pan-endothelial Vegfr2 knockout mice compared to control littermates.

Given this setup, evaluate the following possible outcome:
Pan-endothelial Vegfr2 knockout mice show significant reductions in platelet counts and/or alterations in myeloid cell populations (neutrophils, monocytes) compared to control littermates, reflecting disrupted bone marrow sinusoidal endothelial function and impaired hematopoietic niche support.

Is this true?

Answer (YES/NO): NO